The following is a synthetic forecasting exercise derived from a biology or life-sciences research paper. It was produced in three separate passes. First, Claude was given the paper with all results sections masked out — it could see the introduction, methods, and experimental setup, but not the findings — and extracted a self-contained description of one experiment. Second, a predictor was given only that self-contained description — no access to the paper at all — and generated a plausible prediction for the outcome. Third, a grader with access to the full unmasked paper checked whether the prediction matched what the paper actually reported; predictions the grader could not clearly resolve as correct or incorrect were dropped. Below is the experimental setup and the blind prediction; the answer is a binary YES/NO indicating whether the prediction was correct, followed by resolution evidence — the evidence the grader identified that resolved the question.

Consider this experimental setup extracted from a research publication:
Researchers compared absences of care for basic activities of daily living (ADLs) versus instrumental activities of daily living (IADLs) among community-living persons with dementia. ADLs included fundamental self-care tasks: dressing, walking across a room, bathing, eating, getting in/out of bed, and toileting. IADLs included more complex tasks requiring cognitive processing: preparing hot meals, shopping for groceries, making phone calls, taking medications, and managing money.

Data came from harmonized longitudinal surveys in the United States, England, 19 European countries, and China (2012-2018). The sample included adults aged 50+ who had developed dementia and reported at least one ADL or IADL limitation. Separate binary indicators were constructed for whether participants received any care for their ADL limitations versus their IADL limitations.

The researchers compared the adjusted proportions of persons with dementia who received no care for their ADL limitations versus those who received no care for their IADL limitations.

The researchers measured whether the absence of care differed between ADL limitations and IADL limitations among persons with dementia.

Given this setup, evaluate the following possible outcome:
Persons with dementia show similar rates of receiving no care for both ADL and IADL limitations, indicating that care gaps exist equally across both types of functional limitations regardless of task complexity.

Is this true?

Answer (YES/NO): NO